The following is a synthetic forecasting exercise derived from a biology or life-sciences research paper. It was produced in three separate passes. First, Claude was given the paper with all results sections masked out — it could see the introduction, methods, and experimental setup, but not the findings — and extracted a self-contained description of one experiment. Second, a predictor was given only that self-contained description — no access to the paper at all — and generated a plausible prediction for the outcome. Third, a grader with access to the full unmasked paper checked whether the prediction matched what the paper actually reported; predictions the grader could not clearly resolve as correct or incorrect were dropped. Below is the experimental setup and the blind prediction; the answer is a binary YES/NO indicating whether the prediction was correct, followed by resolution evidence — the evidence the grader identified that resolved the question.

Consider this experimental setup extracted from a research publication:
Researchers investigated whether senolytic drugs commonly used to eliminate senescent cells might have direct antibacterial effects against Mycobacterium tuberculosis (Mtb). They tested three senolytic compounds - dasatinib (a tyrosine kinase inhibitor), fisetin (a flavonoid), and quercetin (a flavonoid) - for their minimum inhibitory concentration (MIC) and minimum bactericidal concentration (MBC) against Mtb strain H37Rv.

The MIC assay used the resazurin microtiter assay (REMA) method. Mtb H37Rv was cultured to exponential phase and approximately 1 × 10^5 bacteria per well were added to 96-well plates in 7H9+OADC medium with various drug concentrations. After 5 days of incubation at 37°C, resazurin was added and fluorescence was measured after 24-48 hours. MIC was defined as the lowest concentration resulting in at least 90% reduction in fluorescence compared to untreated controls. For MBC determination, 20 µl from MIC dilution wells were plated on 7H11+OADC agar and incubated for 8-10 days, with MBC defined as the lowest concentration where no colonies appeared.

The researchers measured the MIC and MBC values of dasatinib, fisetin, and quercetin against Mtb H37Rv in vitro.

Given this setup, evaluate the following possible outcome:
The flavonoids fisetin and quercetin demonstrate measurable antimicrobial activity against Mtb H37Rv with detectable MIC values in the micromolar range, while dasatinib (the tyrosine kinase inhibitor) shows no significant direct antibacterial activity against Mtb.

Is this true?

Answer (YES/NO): NO